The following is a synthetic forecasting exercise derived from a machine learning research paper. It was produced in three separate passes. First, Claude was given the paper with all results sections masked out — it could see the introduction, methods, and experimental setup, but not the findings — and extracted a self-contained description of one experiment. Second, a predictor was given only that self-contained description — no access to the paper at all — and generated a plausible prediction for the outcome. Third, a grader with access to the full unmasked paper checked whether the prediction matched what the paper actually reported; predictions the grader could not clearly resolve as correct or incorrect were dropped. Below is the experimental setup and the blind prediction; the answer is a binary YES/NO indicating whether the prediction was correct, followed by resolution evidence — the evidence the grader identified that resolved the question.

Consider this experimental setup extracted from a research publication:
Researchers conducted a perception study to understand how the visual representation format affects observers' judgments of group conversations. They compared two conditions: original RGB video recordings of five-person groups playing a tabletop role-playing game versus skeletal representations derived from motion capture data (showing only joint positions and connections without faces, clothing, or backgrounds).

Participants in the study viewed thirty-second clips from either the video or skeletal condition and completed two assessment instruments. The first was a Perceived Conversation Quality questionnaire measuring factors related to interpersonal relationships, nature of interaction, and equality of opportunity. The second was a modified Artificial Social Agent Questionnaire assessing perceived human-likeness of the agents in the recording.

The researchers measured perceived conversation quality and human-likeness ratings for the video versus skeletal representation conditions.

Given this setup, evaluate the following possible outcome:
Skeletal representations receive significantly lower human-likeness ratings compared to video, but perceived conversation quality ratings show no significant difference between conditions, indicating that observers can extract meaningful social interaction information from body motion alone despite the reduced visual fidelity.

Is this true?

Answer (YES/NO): NO